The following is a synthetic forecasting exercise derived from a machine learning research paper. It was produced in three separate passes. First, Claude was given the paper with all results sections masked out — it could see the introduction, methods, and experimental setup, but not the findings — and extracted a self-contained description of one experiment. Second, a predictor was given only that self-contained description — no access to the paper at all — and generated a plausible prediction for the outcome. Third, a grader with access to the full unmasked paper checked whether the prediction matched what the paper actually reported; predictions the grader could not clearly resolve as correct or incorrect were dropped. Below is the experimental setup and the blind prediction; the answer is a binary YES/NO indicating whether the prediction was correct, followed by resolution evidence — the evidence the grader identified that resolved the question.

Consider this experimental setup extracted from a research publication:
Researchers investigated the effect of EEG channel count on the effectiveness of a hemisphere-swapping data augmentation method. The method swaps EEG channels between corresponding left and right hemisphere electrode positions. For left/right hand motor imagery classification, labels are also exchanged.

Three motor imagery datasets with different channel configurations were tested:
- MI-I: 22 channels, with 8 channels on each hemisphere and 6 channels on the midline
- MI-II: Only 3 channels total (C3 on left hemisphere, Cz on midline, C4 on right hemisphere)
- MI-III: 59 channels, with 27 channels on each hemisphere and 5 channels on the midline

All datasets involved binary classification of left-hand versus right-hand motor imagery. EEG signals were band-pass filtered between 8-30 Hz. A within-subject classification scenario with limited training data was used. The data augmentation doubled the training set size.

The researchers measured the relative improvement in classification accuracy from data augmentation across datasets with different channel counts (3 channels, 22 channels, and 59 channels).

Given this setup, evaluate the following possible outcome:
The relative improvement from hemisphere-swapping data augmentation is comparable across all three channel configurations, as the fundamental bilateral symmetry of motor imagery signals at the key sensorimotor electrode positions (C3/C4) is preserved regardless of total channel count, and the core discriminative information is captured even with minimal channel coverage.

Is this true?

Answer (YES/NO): NO